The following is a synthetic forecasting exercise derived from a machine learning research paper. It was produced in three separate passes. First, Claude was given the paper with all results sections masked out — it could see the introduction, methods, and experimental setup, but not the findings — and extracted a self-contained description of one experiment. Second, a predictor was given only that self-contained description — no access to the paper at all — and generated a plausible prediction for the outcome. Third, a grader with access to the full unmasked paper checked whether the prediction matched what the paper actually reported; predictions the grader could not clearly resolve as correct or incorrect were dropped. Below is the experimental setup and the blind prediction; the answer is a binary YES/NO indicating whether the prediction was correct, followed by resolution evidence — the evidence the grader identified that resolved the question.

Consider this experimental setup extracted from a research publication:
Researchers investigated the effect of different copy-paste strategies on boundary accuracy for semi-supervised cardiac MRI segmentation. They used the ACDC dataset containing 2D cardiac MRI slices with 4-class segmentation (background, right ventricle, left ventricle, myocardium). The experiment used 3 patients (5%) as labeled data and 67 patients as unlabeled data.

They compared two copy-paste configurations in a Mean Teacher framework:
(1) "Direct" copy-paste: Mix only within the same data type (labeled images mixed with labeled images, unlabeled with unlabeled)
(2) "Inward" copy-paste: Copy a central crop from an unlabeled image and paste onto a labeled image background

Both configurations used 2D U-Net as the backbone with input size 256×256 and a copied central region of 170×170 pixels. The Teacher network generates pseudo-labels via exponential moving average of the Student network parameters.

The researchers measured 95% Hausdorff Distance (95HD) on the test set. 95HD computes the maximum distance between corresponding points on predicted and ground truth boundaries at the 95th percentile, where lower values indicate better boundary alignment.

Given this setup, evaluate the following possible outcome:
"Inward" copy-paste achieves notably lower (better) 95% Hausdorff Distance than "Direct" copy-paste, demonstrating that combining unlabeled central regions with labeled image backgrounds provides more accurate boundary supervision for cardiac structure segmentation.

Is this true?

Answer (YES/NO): YES